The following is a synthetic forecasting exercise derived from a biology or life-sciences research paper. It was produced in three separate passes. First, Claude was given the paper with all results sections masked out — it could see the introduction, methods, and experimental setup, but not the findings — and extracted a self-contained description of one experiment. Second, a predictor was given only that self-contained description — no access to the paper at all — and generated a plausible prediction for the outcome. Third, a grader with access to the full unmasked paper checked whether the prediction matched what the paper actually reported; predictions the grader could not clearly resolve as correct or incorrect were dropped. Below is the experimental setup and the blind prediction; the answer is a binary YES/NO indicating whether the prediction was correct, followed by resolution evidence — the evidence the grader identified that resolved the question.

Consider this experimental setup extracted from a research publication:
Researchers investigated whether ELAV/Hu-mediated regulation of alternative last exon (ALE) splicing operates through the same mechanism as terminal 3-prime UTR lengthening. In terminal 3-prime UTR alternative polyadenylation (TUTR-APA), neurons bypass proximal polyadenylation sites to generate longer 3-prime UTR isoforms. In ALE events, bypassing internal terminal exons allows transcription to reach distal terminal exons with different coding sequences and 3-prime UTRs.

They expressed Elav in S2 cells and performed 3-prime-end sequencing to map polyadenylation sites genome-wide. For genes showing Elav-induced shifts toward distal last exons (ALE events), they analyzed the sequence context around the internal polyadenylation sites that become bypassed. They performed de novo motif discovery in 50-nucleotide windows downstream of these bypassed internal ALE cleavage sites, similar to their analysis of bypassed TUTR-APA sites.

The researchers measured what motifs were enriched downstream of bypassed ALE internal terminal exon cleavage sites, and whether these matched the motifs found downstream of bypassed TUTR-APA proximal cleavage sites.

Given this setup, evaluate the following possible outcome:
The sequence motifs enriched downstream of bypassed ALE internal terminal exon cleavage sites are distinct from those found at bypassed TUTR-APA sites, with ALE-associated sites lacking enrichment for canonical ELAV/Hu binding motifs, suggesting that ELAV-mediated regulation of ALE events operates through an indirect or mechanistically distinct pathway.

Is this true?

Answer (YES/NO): NO